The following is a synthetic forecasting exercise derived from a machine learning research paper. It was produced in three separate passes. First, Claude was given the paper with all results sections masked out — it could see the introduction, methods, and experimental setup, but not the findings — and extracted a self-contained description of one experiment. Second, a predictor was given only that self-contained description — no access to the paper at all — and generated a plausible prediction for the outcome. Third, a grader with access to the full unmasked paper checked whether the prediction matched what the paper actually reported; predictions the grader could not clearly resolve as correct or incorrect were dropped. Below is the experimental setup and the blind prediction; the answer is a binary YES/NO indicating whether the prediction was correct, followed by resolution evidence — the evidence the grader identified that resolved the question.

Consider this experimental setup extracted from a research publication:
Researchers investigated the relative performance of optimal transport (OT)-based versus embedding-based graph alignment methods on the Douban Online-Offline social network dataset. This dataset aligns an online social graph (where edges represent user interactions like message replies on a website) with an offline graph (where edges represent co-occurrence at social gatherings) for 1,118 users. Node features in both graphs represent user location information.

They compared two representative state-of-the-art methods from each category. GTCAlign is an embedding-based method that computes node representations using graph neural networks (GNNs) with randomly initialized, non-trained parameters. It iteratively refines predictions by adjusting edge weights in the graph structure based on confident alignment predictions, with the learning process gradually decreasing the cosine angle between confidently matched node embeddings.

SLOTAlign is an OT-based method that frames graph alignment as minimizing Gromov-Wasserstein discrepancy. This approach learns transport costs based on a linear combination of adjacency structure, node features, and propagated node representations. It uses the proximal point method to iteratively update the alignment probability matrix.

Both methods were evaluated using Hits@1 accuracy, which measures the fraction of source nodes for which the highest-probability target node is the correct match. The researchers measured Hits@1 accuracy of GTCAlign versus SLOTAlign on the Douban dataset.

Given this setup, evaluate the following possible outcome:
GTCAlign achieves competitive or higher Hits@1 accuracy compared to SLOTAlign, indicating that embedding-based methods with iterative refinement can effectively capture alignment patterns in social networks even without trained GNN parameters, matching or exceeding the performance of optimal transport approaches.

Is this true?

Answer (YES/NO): YES